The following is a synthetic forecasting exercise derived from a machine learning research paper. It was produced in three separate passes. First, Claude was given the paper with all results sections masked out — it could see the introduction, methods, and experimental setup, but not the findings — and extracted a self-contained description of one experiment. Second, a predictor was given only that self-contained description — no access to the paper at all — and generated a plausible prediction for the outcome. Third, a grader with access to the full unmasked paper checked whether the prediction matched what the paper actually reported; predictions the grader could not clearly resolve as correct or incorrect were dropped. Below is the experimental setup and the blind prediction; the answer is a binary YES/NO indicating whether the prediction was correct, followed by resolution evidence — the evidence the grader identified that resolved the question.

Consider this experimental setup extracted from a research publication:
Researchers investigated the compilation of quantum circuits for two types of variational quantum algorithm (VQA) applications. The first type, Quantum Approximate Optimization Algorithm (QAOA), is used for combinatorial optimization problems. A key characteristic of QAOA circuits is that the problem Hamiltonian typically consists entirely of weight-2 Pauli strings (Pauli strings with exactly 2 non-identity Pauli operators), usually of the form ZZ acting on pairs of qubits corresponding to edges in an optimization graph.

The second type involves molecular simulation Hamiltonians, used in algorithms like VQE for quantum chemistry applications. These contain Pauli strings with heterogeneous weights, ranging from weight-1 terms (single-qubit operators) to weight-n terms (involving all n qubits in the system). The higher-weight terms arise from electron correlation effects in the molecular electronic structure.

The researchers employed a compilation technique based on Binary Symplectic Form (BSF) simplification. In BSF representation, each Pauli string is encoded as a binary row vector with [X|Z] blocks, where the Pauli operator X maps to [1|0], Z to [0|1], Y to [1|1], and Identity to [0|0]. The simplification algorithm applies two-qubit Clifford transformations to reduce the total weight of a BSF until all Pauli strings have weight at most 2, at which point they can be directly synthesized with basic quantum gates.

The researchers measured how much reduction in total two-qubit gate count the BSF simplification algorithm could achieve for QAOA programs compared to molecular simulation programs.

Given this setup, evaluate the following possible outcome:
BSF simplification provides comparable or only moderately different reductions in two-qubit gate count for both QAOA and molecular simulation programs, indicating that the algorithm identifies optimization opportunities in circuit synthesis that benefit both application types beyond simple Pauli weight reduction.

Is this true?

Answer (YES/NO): NO